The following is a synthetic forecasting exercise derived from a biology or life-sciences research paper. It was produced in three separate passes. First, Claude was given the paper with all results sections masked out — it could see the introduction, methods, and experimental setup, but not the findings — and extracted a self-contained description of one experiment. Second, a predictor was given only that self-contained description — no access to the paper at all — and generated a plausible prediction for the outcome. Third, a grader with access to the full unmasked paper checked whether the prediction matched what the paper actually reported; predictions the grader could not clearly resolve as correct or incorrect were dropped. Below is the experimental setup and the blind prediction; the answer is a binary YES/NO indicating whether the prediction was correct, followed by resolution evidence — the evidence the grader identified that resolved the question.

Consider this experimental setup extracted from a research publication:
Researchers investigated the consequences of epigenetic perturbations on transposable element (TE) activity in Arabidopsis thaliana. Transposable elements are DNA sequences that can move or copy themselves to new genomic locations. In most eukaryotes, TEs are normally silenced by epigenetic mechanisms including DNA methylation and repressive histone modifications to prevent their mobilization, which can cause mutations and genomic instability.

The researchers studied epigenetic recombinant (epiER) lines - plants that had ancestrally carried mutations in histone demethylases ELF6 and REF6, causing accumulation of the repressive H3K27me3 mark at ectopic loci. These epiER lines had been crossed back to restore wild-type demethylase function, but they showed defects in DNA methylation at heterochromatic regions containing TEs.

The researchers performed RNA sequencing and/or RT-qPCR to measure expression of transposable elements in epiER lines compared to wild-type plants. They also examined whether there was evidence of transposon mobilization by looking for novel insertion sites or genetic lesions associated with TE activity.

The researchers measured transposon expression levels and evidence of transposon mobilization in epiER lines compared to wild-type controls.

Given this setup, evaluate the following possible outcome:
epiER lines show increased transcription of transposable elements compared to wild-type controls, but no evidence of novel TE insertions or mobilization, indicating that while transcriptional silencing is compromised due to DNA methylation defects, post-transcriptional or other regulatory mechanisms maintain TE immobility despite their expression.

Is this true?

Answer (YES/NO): NO